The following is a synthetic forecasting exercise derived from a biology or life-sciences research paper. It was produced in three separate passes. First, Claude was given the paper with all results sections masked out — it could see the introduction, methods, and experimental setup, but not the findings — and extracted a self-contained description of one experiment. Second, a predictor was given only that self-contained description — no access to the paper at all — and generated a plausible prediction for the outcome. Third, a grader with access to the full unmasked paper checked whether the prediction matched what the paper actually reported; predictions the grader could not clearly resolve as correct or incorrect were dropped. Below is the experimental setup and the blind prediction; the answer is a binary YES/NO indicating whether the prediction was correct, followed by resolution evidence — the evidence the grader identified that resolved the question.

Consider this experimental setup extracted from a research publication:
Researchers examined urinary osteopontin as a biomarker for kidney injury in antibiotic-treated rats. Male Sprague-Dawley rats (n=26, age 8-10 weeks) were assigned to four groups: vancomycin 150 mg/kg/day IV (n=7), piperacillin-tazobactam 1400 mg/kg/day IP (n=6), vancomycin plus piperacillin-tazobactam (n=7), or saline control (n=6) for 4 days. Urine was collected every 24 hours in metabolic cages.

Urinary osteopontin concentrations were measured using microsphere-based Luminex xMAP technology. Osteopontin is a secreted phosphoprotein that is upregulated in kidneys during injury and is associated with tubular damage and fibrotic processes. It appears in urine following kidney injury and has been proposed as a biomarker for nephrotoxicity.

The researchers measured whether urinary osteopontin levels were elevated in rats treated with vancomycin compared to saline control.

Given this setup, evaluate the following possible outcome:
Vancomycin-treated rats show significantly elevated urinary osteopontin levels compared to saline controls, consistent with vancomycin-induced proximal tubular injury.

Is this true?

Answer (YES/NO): YES